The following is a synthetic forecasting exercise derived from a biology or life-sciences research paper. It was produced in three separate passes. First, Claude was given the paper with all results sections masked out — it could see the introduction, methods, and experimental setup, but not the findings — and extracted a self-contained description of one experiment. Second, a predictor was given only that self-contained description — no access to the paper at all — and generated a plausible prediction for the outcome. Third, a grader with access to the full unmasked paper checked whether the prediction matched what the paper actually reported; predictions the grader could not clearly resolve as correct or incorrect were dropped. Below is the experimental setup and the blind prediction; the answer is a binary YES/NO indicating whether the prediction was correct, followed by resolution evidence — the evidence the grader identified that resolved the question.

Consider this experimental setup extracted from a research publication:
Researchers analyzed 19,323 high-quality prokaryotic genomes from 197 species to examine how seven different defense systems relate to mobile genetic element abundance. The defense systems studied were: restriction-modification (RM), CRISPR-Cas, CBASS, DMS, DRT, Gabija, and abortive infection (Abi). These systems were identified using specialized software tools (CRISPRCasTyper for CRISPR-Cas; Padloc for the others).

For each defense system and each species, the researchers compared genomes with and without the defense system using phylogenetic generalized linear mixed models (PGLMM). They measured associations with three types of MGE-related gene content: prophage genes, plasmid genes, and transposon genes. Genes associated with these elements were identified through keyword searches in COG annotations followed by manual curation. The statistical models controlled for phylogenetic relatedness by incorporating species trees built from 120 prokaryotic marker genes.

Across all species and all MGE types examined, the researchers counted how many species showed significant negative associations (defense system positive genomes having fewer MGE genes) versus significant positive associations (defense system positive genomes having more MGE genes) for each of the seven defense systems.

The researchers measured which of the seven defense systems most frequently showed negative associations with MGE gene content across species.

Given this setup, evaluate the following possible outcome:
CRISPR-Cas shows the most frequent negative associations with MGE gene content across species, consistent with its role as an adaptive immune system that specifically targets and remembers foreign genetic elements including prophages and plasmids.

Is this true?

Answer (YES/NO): YES